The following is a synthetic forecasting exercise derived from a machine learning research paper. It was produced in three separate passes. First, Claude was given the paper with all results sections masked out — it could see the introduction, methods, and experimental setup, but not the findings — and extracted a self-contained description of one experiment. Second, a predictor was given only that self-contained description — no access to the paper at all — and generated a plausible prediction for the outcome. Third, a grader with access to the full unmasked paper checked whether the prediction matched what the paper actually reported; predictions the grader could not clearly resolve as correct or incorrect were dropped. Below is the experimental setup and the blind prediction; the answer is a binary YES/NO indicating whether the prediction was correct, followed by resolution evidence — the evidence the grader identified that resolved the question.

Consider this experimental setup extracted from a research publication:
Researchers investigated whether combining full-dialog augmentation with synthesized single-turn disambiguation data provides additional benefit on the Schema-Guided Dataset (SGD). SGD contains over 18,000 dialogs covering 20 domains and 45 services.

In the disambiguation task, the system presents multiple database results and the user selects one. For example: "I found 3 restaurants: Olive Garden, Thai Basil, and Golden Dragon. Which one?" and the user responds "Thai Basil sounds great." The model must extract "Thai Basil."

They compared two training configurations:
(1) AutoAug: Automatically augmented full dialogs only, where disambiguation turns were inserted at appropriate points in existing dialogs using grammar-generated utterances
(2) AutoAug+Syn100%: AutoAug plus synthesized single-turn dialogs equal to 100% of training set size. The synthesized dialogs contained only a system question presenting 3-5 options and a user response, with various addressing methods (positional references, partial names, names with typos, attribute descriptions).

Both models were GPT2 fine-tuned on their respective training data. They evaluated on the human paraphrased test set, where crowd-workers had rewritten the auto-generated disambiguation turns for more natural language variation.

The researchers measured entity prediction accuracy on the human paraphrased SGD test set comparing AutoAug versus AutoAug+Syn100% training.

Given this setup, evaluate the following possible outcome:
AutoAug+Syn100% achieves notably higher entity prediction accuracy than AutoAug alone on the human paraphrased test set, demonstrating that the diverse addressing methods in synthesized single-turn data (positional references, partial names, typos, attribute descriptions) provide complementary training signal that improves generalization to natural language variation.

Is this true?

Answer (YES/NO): YES